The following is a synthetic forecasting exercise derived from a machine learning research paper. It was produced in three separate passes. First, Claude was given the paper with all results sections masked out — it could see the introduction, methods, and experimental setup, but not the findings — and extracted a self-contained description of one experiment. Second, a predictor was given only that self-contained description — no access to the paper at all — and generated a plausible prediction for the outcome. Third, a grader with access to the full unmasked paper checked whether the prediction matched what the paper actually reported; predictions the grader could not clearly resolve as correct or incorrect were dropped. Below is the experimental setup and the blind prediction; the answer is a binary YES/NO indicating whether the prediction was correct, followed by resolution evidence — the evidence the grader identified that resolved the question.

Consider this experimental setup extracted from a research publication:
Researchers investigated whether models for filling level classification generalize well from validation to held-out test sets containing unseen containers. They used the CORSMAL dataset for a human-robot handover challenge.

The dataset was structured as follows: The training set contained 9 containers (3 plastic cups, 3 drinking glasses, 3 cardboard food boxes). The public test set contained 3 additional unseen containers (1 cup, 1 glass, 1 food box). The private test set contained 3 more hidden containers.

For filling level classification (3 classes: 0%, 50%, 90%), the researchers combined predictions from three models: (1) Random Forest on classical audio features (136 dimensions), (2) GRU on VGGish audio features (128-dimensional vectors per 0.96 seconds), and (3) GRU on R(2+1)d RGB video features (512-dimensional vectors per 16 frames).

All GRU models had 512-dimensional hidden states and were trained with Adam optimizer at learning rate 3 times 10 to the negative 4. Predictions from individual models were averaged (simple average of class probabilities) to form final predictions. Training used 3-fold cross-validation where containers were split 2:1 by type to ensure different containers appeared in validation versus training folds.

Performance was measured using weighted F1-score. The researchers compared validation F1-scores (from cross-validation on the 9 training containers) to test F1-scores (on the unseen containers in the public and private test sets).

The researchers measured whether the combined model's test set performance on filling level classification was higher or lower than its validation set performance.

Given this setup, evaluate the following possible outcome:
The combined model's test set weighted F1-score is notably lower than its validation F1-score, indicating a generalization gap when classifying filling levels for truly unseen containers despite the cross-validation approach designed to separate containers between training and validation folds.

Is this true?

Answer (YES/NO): NO